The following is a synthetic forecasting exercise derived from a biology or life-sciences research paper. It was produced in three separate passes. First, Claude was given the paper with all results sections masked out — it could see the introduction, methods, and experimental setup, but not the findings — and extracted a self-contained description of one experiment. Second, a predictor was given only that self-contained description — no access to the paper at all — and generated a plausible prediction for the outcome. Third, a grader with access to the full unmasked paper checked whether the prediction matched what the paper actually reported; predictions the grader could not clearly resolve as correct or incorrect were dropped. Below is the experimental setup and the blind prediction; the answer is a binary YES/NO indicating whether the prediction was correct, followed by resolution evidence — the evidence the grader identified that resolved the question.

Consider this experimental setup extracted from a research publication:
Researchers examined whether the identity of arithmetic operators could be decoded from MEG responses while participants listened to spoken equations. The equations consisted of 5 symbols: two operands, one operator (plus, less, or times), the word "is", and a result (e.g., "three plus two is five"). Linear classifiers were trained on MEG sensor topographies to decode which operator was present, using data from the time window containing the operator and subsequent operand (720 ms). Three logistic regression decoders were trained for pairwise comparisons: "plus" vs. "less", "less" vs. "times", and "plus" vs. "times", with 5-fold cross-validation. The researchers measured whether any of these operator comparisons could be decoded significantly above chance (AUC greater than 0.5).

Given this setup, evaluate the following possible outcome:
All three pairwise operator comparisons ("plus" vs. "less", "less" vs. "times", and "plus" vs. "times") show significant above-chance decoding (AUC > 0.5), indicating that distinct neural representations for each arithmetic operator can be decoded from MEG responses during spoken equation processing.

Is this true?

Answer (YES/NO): YES